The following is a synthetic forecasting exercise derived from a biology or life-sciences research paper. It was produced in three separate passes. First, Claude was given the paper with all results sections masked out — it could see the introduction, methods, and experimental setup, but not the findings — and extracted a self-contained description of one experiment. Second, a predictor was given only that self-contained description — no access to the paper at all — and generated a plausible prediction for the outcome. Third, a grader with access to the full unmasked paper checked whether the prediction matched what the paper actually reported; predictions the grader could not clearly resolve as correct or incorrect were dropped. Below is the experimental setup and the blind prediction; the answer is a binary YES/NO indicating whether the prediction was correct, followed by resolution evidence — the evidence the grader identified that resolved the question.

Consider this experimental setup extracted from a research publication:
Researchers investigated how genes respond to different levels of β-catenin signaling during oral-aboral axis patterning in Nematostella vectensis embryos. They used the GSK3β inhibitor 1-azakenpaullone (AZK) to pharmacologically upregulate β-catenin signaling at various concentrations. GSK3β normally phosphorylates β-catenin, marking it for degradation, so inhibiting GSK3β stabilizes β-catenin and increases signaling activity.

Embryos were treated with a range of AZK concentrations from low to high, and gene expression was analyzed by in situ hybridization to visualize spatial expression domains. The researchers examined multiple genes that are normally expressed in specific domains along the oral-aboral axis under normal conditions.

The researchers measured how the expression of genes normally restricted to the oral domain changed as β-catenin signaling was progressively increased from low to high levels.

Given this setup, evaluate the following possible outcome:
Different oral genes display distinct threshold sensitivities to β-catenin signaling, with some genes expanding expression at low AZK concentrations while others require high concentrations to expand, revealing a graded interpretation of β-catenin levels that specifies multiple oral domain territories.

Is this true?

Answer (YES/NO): NO